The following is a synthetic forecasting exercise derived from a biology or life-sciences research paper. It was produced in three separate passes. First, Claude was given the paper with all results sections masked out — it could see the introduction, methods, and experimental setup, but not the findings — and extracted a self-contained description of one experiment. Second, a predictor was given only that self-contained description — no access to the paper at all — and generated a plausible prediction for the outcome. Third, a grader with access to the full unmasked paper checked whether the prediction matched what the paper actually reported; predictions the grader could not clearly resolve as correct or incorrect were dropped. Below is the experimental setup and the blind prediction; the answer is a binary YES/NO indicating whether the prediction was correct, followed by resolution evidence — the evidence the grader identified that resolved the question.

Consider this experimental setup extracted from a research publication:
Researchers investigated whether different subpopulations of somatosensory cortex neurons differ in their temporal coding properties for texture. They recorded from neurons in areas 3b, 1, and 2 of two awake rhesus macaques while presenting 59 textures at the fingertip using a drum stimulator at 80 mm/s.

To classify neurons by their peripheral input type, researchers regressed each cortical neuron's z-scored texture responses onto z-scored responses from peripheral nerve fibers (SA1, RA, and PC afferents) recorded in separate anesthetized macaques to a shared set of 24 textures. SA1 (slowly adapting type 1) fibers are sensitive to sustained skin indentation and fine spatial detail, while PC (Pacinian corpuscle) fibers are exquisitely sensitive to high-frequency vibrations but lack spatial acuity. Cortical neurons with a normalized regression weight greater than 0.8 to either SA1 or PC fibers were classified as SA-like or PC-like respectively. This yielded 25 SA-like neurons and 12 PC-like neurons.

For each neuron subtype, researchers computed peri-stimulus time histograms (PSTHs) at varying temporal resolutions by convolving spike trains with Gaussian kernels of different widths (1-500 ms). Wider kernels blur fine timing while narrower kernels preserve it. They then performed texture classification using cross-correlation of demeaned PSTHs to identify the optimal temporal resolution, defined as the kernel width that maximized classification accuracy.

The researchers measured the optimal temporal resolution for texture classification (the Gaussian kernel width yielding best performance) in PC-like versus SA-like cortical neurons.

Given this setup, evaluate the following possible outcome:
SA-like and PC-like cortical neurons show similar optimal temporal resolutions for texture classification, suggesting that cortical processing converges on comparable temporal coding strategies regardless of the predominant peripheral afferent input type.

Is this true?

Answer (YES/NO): NO